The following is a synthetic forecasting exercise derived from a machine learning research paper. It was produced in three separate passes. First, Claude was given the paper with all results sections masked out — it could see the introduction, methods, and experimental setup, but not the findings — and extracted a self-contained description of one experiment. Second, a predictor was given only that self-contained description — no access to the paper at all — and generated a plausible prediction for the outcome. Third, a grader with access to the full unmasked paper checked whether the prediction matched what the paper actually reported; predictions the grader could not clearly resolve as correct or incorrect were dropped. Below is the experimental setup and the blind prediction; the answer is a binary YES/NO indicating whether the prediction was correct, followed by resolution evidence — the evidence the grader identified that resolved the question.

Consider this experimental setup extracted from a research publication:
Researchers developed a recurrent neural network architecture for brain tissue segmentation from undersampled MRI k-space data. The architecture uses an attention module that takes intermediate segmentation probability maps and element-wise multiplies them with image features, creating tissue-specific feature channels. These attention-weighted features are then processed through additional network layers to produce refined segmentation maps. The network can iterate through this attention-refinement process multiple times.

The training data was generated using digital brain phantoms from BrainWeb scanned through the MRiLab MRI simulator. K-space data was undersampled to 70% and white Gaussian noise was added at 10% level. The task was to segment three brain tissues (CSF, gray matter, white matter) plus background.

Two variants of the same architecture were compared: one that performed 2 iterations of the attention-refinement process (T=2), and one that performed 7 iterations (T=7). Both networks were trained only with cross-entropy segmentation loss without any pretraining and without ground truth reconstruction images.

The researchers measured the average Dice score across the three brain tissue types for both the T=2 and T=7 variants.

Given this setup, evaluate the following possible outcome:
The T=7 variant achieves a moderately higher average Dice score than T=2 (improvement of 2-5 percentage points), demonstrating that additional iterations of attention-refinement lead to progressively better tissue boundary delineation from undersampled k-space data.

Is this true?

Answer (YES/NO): YES